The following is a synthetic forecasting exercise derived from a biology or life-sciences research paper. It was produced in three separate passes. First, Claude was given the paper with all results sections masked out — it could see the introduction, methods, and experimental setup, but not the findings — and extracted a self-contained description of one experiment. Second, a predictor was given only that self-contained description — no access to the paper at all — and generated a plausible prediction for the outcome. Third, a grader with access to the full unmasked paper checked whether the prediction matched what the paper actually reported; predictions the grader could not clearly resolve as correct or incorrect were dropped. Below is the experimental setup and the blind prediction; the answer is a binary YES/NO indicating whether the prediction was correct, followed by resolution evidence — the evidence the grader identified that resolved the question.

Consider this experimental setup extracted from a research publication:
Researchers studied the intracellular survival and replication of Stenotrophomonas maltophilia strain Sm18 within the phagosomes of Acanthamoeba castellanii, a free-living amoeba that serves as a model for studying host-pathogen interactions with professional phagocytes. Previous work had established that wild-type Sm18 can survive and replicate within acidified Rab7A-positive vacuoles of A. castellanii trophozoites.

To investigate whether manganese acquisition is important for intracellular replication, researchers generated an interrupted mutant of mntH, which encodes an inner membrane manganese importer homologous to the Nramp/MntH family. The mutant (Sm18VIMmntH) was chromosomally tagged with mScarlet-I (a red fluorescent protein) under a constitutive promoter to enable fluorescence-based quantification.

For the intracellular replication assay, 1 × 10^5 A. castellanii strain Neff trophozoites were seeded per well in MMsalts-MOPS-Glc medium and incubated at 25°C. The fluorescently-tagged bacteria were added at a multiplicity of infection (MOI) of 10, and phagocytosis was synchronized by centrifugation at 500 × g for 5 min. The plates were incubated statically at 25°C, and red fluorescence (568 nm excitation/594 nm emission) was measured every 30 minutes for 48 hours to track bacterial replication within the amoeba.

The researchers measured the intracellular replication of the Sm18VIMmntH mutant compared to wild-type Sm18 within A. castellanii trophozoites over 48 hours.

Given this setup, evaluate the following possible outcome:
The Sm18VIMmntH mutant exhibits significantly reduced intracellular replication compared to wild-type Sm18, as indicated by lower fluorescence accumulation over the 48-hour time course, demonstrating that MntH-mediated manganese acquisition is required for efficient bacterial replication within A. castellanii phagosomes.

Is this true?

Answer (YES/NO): YES